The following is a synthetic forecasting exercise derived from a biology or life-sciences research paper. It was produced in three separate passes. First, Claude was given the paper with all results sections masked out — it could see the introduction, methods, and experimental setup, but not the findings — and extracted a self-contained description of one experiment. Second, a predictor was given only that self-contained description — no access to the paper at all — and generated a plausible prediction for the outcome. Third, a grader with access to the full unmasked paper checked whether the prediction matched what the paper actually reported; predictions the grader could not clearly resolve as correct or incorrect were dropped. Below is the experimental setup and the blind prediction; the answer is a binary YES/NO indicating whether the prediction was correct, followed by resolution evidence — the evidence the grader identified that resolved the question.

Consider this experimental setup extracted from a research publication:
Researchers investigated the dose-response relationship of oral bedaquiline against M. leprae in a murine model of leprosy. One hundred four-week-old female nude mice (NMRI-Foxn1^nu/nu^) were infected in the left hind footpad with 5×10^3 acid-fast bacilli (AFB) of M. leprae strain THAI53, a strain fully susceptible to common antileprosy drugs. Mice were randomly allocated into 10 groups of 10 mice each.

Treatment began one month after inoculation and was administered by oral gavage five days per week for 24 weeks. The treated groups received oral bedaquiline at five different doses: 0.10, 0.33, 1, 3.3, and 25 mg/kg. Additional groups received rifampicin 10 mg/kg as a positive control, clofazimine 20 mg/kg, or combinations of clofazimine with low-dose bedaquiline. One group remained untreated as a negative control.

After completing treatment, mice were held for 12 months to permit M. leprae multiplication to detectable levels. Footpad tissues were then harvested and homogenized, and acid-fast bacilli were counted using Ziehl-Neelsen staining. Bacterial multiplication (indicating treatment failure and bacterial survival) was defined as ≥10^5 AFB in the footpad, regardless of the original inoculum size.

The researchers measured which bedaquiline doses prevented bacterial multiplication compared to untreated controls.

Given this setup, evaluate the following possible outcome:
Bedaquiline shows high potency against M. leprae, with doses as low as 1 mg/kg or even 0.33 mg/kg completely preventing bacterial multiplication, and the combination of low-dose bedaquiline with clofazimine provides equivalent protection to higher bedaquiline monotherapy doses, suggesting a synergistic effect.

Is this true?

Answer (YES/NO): NO